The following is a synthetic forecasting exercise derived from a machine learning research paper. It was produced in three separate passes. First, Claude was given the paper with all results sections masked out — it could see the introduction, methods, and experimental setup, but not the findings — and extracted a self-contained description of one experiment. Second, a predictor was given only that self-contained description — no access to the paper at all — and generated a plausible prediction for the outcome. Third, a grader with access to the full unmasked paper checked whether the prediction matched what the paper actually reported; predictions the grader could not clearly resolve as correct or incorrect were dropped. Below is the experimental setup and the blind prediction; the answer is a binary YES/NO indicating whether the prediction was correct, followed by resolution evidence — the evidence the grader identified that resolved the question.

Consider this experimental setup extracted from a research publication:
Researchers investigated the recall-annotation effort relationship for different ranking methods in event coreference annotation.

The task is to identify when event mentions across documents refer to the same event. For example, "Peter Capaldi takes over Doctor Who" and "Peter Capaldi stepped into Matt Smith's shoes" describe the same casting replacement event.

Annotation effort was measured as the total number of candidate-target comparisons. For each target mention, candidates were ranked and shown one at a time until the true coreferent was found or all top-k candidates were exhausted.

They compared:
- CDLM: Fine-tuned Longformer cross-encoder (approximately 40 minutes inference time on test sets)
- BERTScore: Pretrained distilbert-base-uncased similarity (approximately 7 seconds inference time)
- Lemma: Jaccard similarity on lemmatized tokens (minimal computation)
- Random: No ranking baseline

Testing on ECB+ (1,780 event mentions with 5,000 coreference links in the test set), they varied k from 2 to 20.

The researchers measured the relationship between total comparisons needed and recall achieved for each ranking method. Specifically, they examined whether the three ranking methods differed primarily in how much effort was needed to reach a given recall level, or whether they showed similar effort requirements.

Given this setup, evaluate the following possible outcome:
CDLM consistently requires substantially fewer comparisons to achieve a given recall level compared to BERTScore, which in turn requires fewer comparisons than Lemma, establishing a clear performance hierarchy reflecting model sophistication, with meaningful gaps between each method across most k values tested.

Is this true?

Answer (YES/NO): YES